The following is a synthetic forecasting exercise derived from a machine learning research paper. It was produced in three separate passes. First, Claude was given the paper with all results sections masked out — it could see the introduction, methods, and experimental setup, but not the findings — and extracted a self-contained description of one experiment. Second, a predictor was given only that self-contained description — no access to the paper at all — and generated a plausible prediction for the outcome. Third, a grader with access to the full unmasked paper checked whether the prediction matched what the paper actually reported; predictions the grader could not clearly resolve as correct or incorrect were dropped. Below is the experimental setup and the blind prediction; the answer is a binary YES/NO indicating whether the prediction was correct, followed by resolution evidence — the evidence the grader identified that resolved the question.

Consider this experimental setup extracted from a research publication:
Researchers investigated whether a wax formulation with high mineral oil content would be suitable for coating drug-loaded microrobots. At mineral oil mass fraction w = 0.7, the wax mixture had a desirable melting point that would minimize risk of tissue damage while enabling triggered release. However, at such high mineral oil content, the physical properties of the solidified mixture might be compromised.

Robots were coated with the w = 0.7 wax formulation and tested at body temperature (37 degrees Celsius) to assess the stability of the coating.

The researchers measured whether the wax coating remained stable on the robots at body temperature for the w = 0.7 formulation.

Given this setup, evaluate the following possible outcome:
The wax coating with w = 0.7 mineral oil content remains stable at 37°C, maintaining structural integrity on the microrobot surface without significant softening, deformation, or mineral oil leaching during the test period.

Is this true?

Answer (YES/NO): NO